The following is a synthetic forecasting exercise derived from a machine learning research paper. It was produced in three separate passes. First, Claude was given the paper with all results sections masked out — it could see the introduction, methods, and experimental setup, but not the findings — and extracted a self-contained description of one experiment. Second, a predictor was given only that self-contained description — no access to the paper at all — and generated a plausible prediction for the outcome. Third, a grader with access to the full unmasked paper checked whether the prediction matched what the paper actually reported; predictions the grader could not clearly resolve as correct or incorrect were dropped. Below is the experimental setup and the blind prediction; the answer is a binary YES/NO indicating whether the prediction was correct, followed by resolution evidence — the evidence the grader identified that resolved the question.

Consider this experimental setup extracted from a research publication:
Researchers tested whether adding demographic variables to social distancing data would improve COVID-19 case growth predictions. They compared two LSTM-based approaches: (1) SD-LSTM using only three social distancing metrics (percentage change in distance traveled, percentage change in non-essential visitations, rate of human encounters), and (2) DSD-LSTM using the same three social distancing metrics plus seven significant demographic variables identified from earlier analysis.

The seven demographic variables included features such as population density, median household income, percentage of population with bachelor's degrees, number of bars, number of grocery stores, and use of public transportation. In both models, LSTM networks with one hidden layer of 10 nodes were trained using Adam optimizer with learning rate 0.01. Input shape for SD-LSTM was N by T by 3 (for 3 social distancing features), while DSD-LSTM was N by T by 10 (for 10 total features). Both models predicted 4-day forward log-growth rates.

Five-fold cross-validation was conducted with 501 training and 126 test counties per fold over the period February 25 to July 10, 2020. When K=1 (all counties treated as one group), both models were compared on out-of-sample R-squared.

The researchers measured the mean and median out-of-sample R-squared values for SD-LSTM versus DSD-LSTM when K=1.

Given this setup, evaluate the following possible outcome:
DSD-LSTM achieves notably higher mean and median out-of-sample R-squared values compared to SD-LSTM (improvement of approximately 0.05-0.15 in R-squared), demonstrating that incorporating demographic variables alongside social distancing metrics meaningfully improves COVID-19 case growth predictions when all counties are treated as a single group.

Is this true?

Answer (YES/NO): NO